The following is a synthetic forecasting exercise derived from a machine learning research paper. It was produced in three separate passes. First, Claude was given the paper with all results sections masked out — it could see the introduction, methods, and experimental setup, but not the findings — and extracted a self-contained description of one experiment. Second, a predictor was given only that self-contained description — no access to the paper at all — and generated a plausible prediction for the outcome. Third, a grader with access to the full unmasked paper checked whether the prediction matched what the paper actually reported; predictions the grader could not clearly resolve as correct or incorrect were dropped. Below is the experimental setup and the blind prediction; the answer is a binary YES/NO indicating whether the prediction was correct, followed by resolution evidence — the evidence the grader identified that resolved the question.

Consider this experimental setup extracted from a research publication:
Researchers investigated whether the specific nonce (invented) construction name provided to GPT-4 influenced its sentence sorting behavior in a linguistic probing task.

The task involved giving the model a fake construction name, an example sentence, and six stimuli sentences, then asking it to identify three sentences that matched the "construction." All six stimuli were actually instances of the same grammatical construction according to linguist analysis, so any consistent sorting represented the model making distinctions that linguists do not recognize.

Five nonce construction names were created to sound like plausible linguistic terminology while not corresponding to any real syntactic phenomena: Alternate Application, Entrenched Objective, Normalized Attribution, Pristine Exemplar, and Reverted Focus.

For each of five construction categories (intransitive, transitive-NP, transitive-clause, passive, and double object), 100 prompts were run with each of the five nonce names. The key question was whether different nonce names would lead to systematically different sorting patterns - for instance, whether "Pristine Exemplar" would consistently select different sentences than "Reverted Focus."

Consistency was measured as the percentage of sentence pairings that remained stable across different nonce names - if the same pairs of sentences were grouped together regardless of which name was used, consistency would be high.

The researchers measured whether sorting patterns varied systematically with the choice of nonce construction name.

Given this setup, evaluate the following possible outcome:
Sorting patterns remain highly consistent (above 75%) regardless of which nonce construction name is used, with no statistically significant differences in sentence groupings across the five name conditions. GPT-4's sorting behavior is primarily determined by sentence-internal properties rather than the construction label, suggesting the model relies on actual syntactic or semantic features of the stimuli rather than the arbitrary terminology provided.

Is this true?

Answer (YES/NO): YES